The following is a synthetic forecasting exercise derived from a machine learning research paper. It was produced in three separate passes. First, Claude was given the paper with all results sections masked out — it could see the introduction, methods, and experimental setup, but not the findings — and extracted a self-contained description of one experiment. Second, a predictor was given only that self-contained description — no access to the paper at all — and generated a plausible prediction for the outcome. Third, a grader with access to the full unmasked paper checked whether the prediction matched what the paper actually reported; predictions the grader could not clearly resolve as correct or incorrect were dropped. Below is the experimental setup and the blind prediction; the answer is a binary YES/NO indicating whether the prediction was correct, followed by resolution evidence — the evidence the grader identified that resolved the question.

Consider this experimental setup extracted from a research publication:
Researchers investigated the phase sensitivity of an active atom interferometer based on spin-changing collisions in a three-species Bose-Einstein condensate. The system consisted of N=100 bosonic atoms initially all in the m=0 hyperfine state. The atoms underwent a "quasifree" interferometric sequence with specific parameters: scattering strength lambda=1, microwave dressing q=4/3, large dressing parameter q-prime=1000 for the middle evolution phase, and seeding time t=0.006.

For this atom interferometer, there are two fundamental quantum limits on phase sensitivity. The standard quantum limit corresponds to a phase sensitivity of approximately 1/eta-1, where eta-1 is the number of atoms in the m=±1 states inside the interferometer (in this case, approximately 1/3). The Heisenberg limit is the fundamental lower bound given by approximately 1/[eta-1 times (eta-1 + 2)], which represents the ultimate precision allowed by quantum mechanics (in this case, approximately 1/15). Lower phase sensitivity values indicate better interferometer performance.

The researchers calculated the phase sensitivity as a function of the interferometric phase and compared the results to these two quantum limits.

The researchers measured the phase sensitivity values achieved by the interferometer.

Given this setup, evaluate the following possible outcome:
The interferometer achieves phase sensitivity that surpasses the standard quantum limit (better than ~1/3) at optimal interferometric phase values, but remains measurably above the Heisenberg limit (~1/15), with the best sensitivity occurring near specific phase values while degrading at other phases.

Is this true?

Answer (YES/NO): YES